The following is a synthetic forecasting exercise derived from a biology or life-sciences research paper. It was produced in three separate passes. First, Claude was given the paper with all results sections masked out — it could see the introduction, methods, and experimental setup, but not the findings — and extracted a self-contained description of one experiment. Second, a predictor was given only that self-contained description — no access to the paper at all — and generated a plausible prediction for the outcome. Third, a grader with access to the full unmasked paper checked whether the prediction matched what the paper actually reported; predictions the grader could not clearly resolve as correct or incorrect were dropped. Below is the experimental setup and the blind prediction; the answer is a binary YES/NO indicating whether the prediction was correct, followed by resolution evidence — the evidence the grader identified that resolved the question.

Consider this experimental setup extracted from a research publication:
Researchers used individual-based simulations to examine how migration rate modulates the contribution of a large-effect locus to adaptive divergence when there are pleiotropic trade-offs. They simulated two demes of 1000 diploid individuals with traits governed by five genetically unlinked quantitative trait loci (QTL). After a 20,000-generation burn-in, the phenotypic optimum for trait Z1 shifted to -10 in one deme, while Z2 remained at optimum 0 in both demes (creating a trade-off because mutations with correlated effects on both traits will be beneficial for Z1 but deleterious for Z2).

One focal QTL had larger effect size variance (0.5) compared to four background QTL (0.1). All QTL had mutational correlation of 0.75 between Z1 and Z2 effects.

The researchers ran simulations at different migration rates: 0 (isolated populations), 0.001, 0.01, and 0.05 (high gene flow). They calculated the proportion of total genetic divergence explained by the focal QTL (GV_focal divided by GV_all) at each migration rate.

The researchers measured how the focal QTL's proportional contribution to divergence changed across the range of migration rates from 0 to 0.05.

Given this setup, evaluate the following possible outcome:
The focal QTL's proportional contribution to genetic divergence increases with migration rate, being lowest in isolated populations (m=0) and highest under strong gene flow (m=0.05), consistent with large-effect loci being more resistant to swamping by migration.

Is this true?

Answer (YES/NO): YES